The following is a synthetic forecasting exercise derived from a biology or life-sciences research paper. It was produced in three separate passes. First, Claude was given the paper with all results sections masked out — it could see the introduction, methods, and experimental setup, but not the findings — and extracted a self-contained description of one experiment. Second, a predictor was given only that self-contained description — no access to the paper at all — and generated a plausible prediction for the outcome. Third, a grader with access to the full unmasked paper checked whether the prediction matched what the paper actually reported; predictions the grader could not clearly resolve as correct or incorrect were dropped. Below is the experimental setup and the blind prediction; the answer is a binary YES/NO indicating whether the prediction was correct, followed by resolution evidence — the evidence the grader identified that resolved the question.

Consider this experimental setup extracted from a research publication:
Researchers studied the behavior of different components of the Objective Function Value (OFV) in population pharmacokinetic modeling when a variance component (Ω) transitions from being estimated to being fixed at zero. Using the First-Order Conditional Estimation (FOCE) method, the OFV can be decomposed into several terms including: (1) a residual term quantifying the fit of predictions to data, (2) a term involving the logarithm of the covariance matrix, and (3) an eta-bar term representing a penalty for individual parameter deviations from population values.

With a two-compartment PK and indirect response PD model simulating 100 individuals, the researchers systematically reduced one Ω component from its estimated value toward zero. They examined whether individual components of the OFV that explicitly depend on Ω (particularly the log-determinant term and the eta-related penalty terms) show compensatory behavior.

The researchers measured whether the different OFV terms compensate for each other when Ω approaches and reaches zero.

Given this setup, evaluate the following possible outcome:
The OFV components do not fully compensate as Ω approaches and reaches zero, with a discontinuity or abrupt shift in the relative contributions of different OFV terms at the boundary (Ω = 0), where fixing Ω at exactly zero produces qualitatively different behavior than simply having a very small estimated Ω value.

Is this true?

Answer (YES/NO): NO